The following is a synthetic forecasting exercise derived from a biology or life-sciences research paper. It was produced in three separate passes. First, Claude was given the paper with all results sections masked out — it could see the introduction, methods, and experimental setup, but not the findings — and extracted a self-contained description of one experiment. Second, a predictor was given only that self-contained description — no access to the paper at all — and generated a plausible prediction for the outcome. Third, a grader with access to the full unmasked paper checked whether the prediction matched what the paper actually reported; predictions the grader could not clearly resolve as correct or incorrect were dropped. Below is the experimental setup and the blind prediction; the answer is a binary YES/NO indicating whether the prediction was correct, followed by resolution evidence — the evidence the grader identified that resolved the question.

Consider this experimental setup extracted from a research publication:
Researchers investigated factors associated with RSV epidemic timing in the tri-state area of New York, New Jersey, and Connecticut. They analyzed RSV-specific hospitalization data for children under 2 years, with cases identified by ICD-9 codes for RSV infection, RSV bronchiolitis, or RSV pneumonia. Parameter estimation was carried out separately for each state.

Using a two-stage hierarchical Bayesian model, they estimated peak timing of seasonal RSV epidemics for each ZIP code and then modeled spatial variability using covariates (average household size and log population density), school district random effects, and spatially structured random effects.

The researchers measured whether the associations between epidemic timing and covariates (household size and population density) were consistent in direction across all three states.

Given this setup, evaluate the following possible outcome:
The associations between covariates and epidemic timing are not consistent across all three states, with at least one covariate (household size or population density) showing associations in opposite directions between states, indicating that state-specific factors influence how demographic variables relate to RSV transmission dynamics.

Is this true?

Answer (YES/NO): NO